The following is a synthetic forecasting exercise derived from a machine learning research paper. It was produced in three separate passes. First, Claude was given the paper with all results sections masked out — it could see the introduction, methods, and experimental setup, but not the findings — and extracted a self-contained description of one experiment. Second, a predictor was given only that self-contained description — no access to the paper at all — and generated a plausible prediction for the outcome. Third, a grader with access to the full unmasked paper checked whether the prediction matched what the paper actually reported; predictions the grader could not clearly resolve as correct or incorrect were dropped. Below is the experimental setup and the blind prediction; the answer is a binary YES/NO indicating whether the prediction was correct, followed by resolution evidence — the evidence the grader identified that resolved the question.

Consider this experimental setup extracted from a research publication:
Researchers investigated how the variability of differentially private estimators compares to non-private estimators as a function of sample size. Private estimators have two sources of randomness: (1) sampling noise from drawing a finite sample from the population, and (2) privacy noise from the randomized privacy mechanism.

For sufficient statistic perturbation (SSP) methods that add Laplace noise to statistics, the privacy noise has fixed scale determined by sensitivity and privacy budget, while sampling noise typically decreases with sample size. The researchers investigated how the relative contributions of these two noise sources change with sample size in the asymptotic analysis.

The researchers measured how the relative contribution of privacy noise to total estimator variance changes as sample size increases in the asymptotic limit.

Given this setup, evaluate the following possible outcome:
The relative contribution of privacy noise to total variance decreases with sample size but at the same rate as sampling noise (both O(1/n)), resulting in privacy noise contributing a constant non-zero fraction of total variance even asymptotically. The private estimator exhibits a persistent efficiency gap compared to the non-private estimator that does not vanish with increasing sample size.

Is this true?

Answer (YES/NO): NO